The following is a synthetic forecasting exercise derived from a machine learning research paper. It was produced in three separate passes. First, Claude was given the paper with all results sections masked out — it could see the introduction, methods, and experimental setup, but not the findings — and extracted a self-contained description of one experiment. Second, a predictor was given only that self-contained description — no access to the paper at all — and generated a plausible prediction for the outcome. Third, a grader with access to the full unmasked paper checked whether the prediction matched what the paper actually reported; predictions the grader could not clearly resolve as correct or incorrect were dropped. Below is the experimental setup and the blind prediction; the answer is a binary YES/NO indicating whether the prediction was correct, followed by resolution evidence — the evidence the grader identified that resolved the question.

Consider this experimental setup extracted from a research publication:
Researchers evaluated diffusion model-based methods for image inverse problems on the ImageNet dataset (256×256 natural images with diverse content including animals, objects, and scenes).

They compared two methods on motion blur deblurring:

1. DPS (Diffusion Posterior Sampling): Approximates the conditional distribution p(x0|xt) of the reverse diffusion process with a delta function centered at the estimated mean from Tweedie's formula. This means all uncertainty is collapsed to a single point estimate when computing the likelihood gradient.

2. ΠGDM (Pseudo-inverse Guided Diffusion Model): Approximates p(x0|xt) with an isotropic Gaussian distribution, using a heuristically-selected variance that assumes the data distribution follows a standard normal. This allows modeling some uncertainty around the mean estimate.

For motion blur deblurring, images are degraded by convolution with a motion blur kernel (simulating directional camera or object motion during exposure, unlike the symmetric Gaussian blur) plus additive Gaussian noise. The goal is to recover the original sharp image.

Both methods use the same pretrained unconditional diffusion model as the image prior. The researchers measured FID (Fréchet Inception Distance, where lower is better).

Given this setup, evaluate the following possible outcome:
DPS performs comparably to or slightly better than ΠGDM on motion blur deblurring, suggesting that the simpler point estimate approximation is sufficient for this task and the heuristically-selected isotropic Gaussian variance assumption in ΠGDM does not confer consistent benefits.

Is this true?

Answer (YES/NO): NO